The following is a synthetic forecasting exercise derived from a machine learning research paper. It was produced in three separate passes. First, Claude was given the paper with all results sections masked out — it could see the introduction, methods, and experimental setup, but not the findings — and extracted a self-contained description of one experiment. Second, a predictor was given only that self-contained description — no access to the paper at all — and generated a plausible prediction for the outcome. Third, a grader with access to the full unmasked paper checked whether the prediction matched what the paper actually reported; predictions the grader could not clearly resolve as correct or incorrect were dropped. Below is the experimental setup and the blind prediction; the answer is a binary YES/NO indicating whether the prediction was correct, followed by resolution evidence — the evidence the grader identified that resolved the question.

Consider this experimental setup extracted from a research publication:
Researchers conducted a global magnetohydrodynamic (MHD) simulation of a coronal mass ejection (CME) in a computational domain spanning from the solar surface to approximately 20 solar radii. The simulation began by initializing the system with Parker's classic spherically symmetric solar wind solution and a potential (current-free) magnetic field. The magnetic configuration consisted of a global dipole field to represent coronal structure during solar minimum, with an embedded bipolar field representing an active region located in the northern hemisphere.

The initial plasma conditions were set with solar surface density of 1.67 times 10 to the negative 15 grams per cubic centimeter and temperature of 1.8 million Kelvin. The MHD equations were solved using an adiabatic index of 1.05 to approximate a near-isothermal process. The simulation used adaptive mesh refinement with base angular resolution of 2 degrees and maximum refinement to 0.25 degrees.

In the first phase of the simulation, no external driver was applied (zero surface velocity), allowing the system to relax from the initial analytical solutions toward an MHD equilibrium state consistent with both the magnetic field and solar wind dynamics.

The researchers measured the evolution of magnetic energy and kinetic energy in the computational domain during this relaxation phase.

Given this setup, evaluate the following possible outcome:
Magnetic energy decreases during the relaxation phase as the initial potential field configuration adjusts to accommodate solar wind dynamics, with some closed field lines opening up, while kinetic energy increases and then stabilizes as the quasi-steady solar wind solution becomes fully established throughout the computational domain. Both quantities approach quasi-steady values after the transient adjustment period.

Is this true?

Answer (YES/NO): NO